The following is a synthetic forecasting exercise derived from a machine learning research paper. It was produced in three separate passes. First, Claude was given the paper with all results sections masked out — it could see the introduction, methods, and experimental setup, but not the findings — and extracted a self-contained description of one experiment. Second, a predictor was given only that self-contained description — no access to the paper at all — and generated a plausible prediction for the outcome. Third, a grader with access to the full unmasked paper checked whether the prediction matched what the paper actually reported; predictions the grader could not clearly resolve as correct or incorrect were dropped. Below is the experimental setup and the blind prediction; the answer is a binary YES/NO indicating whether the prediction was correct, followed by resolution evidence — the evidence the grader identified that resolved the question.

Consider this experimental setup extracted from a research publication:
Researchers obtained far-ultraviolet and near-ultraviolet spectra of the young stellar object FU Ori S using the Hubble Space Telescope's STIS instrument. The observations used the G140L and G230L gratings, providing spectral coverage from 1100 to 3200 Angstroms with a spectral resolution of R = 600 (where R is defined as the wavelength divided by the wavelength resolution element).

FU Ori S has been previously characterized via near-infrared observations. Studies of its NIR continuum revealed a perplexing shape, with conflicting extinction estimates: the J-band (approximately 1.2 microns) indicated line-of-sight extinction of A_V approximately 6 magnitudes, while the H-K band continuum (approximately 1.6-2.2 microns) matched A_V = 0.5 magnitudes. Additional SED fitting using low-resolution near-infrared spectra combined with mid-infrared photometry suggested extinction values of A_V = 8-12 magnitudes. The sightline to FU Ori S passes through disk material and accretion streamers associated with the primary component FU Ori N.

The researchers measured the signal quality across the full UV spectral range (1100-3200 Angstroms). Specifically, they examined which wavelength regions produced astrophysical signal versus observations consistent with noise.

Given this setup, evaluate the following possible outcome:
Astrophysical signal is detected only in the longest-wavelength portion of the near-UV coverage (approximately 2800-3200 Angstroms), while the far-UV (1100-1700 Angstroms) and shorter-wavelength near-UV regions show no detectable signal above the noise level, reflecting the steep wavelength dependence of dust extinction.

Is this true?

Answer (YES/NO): NO